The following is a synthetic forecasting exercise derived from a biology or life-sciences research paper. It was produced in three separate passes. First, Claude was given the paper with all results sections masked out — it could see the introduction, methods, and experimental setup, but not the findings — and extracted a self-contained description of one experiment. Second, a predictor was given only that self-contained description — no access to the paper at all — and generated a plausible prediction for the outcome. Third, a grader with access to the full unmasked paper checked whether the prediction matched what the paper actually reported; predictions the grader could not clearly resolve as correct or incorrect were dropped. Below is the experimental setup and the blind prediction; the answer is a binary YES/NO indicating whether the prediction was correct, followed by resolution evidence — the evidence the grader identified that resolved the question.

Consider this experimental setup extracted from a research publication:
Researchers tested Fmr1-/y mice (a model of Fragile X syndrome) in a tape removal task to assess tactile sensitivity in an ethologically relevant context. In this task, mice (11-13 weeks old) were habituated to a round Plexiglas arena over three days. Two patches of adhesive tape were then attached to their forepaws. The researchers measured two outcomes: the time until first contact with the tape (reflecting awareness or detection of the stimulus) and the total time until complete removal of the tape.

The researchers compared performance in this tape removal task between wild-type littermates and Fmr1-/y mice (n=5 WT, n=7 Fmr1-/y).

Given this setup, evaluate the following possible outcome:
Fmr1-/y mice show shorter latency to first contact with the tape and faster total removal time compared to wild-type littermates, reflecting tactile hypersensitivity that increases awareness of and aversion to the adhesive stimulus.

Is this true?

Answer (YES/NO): NO